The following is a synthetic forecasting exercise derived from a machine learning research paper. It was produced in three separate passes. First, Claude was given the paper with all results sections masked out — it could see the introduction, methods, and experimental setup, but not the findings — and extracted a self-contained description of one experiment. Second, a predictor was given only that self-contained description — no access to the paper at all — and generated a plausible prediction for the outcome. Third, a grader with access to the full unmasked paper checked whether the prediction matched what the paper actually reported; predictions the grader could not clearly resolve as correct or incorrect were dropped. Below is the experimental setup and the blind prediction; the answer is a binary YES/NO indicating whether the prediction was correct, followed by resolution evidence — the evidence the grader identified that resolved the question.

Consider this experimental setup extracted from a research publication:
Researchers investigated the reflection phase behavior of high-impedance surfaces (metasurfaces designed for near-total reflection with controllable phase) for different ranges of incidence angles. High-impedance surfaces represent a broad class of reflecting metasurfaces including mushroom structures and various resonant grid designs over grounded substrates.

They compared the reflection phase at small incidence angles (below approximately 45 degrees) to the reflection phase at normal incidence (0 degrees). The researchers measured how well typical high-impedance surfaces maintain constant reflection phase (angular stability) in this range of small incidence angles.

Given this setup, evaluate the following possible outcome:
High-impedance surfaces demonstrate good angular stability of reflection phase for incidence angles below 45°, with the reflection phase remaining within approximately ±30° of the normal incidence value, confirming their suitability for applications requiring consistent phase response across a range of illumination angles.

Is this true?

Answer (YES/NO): YES